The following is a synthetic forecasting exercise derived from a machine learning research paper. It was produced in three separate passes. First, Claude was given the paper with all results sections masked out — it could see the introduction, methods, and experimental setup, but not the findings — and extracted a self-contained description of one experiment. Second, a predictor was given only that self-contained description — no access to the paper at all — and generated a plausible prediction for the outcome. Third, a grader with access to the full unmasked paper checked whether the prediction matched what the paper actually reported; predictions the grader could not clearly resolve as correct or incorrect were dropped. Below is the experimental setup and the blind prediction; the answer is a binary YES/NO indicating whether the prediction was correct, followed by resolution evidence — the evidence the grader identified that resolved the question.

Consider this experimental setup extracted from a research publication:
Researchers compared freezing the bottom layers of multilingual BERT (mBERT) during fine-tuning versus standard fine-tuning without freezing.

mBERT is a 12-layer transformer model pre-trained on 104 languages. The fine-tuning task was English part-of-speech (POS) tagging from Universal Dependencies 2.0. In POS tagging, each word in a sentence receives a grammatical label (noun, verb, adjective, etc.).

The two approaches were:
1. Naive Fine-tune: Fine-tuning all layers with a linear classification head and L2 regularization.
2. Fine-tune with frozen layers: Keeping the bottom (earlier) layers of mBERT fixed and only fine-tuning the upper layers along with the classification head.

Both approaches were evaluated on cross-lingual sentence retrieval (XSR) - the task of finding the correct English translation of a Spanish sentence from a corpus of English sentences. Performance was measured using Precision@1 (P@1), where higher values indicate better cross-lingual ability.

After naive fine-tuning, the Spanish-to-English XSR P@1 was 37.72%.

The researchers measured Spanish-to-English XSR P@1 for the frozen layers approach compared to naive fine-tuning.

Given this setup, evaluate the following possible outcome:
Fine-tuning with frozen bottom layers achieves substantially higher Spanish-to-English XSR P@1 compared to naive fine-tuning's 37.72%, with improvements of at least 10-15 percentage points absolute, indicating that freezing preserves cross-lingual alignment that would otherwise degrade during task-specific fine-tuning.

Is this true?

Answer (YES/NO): NO